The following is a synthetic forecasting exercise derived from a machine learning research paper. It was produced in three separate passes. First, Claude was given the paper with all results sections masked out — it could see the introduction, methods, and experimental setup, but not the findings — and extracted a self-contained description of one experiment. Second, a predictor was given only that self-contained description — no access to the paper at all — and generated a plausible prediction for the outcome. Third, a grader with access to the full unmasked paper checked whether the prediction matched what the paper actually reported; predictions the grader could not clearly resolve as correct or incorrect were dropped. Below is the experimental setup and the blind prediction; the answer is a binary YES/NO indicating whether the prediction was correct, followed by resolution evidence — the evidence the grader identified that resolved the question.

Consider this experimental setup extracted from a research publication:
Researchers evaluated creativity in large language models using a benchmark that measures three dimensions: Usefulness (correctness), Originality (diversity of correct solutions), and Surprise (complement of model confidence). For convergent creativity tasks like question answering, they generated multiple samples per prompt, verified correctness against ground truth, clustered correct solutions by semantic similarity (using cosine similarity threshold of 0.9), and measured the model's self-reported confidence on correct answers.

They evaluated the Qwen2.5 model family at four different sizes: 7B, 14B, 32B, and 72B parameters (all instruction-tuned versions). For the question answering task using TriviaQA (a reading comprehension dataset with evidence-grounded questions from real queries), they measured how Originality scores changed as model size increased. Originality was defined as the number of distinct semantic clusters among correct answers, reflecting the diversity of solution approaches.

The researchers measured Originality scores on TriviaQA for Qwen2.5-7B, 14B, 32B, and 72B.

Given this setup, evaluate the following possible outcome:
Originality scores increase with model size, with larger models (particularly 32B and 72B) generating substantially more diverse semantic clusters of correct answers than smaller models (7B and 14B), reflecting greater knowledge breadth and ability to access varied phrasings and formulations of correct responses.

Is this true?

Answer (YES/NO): NO